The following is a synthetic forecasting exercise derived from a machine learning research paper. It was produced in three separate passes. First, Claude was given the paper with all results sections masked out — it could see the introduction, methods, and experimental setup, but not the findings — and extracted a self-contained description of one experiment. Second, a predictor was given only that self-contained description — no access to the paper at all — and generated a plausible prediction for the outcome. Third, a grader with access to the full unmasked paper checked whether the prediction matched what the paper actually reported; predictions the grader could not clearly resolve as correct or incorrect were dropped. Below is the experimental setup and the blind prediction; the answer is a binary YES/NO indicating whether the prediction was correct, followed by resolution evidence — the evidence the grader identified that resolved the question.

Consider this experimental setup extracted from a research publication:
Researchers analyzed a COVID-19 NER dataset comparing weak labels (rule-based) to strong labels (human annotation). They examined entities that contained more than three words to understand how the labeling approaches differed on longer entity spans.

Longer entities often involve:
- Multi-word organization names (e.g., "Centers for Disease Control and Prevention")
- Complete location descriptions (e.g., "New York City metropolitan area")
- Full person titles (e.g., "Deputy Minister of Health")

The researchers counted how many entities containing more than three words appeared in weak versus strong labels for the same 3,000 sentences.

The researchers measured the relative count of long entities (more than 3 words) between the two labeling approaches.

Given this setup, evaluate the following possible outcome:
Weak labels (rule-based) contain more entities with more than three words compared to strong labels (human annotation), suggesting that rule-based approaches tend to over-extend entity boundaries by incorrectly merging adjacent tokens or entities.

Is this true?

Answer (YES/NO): NO